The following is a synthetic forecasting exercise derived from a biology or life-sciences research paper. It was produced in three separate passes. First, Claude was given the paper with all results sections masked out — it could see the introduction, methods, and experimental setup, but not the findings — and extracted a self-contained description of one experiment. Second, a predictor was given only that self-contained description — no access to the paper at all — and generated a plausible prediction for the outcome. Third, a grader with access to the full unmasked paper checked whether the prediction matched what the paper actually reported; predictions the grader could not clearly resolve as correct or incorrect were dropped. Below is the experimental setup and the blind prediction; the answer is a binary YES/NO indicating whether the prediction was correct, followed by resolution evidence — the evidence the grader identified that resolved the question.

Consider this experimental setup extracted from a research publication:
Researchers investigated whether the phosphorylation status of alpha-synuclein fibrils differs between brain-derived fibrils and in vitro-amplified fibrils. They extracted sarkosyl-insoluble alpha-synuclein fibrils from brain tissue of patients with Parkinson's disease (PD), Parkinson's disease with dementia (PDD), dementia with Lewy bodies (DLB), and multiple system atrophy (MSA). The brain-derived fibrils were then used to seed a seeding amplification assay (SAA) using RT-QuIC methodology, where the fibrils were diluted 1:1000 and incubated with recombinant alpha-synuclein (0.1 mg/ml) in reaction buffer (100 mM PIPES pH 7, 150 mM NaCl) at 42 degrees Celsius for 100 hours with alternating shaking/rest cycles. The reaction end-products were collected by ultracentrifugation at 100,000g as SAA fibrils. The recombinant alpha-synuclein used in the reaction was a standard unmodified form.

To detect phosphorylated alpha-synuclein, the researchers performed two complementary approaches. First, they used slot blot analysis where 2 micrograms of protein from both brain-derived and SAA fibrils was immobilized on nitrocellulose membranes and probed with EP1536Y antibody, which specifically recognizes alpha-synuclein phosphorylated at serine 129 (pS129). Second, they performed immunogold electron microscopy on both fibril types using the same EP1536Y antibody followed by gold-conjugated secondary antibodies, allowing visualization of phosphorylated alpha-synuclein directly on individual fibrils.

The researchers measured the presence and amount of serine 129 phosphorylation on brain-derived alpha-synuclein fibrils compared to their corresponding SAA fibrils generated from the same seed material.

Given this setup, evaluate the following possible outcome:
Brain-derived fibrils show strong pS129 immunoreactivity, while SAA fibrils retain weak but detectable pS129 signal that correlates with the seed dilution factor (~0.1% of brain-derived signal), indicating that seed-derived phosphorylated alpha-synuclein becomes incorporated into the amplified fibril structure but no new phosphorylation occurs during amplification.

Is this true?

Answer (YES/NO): NO